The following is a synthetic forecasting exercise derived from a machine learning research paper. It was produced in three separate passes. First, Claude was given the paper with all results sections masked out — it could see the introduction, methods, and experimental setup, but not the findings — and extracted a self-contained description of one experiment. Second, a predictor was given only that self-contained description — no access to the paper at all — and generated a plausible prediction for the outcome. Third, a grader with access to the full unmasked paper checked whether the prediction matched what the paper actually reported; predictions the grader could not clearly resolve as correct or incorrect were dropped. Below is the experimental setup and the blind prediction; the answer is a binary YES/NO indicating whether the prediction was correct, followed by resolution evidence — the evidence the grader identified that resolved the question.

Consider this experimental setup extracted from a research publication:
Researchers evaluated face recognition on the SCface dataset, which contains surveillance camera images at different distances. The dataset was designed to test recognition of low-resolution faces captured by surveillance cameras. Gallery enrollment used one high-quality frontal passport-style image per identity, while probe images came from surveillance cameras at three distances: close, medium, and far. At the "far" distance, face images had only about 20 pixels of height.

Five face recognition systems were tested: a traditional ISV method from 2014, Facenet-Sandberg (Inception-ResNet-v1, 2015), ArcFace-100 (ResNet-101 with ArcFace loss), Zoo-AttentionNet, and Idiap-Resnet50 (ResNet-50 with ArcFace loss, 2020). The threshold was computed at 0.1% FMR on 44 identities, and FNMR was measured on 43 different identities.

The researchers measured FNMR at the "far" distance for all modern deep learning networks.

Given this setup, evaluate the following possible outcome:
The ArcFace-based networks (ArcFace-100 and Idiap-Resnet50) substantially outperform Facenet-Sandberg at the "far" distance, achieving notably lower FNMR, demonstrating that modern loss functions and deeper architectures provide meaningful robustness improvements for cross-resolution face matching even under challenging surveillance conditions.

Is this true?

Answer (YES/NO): NO